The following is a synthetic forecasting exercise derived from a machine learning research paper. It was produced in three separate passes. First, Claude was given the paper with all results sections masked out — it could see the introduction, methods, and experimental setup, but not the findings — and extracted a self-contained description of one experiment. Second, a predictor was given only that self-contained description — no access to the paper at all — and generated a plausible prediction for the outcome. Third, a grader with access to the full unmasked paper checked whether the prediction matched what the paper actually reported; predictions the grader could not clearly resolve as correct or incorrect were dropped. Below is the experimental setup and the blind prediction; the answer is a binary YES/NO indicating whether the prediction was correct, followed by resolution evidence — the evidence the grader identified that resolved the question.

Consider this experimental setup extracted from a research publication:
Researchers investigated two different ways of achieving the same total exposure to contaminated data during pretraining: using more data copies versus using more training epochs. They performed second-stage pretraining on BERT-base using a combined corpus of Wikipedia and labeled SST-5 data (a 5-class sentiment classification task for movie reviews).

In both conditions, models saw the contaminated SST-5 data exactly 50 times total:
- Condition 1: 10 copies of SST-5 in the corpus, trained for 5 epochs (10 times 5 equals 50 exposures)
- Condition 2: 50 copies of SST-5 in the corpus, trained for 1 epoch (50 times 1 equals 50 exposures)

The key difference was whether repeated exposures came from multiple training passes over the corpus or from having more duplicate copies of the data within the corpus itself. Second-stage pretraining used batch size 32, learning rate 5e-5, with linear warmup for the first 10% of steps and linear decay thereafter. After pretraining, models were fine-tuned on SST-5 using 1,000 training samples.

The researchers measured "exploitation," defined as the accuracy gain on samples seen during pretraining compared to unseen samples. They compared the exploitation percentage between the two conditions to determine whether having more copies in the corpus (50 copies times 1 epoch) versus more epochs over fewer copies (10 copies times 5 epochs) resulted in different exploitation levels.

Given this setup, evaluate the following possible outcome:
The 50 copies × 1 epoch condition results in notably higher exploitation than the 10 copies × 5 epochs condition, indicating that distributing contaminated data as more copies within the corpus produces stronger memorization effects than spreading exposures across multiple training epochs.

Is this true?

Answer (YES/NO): NO